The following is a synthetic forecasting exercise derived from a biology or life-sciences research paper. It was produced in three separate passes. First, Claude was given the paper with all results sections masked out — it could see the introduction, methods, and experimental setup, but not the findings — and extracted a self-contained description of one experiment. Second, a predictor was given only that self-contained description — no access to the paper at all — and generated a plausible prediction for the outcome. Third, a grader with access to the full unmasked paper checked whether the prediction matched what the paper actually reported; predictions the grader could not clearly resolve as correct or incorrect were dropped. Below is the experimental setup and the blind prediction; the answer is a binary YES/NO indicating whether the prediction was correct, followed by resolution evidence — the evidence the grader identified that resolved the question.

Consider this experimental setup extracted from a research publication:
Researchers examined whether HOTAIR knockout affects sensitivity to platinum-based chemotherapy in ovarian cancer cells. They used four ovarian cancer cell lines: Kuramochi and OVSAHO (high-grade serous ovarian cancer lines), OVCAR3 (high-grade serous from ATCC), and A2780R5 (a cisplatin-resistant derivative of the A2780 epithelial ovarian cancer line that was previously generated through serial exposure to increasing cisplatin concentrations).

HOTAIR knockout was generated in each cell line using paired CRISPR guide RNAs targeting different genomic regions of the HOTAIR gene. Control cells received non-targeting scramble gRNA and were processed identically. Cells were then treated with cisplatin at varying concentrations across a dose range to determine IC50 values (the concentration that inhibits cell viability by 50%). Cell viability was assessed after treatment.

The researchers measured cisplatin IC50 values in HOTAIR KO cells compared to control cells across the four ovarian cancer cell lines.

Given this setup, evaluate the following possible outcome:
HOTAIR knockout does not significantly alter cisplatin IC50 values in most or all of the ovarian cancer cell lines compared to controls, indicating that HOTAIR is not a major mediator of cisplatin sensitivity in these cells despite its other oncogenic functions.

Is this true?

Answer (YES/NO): NO